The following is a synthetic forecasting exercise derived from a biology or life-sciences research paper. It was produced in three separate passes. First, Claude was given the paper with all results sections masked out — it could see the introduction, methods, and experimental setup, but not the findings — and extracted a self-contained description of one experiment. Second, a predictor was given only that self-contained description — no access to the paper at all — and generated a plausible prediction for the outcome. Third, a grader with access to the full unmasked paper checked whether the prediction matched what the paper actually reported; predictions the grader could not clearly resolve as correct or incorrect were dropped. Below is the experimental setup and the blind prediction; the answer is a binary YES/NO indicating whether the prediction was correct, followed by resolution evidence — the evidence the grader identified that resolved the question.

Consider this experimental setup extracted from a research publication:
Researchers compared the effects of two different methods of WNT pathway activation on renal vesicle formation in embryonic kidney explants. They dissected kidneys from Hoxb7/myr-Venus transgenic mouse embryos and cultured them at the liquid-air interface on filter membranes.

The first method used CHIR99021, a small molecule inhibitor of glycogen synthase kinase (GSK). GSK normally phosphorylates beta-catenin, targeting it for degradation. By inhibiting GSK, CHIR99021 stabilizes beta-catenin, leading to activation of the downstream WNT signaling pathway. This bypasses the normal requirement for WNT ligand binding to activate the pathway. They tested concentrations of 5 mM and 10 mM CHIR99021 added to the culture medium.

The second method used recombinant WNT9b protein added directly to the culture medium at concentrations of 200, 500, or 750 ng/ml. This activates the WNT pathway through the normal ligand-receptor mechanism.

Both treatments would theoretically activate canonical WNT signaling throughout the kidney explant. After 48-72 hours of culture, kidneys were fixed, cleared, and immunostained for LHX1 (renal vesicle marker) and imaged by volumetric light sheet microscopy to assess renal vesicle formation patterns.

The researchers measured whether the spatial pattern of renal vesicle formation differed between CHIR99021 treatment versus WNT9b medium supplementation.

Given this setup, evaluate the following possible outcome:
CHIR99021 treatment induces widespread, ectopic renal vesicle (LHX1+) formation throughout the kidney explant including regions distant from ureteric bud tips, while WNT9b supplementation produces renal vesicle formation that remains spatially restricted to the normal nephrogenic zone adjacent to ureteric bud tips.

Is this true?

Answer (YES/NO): NO